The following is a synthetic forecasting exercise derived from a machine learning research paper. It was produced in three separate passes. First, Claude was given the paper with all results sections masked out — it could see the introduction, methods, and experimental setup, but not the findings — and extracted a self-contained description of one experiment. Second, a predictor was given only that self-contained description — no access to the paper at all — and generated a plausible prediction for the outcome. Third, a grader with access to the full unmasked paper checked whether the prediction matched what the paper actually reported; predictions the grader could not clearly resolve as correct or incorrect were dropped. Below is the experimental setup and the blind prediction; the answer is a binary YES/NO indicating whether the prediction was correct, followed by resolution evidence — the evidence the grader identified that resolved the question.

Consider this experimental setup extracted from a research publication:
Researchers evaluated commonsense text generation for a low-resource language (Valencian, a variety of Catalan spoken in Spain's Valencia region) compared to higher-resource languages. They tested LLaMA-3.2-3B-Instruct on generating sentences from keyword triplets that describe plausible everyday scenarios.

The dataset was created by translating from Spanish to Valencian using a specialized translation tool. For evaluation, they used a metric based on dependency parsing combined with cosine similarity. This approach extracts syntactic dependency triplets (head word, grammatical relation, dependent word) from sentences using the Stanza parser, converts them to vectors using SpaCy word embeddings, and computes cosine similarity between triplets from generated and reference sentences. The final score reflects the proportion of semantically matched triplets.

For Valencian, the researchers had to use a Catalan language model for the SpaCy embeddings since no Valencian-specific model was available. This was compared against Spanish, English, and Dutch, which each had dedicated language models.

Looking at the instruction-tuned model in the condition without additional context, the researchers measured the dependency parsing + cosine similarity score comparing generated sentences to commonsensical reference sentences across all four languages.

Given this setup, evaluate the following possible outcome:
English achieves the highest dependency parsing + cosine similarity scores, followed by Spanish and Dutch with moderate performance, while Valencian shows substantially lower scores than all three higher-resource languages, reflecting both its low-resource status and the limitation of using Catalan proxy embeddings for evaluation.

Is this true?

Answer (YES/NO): NO